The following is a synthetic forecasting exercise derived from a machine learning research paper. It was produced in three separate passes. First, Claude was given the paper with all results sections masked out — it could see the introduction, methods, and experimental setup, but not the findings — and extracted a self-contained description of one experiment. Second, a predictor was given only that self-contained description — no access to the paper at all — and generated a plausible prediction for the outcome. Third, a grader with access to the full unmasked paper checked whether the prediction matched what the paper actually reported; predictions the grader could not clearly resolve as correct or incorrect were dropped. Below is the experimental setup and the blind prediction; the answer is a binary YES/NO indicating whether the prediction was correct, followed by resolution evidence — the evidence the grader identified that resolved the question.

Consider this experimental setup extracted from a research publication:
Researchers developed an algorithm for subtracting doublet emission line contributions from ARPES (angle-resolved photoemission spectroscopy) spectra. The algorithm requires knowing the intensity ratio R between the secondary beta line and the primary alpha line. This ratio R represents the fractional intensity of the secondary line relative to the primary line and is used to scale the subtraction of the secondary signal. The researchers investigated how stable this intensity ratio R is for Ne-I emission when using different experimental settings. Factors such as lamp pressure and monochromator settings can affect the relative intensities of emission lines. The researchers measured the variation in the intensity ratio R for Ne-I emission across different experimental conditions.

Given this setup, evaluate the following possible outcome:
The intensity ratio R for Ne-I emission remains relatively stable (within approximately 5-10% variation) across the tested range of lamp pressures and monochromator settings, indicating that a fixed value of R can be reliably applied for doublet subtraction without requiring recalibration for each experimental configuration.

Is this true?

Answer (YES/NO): NO